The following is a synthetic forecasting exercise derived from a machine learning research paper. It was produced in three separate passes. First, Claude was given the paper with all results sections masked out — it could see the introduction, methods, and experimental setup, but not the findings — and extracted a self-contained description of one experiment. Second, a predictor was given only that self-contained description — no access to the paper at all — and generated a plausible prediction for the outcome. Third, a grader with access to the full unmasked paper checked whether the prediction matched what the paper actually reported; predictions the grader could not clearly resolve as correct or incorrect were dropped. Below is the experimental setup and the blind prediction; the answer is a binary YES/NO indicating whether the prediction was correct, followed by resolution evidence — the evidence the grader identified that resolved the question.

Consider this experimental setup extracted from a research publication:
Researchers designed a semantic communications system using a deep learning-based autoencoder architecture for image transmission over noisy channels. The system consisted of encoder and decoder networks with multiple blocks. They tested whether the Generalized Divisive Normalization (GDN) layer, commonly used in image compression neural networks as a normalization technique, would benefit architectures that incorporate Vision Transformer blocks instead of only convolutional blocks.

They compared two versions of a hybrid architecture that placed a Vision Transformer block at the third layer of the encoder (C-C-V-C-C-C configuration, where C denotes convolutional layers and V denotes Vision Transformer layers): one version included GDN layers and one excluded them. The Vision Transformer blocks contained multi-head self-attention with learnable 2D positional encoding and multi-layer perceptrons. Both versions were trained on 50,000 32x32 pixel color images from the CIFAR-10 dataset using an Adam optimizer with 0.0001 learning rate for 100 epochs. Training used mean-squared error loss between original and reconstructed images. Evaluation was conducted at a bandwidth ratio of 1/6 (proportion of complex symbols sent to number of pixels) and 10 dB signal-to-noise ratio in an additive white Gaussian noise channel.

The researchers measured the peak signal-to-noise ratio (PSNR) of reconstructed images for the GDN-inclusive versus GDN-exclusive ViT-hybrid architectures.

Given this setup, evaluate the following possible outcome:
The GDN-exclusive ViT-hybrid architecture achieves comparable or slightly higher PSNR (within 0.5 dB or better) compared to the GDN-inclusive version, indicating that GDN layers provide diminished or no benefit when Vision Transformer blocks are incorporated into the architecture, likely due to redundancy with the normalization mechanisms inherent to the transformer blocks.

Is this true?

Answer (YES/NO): YES